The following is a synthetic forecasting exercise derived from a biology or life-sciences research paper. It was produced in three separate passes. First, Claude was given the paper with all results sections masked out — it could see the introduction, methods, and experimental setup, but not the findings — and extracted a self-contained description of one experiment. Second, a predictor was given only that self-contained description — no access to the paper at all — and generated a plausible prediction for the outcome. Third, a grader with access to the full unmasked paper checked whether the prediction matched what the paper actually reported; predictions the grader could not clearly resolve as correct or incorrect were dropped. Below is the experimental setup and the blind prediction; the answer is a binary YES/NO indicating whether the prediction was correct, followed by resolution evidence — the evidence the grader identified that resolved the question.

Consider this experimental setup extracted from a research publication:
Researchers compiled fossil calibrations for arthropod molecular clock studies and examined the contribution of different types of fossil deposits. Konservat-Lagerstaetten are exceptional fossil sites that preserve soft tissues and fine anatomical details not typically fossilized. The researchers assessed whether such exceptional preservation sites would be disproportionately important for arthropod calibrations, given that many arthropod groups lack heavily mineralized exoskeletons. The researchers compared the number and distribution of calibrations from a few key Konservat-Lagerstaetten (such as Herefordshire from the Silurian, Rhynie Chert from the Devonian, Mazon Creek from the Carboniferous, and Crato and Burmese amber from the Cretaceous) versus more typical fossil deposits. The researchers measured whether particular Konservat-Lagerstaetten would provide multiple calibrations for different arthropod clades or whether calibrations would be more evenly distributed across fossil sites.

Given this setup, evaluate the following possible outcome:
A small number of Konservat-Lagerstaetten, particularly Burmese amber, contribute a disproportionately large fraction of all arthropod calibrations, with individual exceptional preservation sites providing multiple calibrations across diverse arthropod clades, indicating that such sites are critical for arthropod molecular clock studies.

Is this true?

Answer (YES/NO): NO